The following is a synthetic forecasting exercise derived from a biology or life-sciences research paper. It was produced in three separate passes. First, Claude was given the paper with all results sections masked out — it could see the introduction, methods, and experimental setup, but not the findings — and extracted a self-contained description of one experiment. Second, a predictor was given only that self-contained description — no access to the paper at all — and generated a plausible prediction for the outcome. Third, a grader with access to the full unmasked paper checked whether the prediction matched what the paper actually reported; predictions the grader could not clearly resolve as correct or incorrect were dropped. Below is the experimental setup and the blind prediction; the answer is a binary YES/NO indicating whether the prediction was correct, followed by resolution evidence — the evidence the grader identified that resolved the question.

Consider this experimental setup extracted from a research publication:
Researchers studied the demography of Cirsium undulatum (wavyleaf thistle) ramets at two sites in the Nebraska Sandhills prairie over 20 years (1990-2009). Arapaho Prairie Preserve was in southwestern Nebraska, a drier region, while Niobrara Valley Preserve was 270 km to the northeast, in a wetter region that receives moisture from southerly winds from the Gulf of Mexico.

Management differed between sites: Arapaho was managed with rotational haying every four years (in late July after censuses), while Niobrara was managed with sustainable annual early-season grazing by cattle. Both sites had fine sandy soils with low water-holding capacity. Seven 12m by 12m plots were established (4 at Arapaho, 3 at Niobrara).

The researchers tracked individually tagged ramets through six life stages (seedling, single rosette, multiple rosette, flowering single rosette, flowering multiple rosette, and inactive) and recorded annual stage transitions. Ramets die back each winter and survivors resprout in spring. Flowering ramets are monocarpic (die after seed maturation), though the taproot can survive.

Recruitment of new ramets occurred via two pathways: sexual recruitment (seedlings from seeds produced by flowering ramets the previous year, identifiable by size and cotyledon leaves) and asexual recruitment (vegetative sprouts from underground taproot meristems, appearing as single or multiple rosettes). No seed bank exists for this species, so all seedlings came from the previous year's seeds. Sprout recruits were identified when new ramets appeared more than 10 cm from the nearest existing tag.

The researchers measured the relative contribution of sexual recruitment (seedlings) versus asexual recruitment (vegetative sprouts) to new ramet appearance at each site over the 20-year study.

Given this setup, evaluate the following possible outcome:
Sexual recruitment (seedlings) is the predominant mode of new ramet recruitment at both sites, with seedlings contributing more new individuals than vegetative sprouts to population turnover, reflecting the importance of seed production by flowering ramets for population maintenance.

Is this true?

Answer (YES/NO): NO